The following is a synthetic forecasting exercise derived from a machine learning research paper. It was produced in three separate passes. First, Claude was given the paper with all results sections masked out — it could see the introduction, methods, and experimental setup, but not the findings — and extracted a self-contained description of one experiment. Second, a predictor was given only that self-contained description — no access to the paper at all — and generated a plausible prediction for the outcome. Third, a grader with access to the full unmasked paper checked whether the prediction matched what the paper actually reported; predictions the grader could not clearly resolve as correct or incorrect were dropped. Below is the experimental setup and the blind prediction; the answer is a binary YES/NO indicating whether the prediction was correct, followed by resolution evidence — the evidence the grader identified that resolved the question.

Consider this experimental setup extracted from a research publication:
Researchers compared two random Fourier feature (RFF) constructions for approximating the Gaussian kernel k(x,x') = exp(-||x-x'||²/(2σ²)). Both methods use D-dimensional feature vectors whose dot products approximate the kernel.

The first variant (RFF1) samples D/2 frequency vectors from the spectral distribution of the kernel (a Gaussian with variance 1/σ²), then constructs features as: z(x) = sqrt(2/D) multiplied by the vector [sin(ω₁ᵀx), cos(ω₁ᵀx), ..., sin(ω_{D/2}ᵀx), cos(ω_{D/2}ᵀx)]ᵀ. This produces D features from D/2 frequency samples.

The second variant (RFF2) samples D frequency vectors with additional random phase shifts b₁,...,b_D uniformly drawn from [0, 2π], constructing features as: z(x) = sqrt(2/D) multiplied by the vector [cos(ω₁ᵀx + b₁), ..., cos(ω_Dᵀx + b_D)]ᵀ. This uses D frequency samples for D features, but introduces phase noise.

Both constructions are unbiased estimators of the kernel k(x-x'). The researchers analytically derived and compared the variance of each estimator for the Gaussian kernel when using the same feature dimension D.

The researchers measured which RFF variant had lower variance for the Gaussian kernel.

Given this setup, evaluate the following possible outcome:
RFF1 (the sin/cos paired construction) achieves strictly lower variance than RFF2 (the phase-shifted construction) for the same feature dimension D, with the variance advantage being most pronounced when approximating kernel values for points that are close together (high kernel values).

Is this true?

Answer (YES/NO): YES